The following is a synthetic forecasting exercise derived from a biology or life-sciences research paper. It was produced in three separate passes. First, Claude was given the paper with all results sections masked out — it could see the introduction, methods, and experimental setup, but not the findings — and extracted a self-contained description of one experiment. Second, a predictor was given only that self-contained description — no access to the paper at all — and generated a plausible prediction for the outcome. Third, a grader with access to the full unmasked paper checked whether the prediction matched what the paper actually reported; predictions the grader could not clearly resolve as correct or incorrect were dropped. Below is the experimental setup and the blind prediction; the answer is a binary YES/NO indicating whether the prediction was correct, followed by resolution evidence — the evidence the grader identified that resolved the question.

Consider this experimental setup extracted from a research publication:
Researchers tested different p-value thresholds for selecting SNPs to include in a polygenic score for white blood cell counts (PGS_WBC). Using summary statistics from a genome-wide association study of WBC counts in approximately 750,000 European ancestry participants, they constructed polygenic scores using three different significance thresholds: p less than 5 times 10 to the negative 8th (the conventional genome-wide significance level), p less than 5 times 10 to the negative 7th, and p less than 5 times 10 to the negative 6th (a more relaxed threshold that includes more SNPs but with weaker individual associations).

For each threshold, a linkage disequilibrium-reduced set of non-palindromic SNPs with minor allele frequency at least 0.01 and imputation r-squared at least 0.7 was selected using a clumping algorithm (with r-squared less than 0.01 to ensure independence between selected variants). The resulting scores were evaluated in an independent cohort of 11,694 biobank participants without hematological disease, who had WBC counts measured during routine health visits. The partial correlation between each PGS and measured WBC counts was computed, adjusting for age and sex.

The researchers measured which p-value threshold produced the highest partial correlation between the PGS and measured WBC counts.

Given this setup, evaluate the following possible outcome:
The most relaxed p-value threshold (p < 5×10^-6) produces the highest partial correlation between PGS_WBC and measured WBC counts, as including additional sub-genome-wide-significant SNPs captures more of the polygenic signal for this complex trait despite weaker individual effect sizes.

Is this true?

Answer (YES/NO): YES